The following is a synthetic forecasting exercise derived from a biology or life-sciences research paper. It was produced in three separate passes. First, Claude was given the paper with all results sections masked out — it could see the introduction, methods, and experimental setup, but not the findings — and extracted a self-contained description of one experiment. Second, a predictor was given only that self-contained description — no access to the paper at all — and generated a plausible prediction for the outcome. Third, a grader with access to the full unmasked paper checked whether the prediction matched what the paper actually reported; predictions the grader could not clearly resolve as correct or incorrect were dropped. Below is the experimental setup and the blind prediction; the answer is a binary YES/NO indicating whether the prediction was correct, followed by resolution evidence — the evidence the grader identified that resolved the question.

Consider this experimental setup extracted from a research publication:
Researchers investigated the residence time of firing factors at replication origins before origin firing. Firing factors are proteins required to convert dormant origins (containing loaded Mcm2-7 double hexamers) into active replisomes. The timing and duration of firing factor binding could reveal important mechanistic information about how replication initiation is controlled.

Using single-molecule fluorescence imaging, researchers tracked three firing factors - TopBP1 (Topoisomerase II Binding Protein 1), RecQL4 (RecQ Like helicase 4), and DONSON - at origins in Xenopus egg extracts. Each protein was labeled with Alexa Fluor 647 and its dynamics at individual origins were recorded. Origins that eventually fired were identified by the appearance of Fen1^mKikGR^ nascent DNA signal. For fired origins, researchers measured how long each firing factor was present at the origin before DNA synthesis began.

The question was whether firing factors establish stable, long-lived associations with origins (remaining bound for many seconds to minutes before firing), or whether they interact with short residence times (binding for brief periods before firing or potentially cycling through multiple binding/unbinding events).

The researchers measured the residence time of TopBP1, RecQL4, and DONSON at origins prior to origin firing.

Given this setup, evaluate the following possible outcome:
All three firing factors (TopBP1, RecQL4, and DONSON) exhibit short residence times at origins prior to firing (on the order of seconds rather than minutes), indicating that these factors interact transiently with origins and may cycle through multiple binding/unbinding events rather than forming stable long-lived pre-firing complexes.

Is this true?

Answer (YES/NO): NO